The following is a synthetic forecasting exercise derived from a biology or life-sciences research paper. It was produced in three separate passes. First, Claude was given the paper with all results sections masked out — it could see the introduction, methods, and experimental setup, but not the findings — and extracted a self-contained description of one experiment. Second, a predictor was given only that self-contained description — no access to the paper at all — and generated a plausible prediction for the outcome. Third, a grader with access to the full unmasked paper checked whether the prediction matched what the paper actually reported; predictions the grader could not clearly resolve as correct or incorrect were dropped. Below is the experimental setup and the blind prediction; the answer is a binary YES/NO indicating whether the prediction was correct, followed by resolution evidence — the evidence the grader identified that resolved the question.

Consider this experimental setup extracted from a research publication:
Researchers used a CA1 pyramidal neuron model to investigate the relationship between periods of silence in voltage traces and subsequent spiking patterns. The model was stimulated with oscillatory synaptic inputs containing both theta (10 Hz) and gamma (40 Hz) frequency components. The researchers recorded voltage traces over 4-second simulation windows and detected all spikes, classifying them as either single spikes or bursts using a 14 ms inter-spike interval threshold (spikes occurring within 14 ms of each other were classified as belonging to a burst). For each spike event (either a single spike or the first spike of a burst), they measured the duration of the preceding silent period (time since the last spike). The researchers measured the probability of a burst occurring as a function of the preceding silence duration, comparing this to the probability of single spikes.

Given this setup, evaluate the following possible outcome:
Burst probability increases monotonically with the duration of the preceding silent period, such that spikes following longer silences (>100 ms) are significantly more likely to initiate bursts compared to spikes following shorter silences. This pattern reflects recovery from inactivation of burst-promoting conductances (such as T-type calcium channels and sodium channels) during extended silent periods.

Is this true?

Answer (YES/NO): YES